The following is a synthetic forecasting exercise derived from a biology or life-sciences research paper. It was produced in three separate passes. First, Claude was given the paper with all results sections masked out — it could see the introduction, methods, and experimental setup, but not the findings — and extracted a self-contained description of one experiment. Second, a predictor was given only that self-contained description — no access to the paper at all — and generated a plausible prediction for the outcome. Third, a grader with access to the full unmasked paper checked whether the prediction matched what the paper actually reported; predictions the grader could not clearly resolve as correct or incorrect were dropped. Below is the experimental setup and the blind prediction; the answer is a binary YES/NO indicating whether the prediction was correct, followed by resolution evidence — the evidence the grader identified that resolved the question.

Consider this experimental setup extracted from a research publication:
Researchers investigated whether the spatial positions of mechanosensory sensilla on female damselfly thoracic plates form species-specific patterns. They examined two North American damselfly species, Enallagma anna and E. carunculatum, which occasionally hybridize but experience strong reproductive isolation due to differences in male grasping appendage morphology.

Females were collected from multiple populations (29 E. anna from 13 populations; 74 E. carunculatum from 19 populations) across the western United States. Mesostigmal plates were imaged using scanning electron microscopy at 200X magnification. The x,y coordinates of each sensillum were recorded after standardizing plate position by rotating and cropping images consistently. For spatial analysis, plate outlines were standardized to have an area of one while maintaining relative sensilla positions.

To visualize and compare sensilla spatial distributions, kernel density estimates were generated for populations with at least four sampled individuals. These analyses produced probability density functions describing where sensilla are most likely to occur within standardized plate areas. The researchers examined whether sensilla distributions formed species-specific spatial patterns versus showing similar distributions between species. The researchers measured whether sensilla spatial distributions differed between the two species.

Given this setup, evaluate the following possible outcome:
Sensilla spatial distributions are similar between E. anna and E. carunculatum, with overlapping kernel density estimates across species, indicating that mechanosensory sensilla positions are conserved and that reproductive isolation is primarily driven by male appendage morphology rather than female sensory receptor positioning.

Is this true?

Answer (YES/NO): NO